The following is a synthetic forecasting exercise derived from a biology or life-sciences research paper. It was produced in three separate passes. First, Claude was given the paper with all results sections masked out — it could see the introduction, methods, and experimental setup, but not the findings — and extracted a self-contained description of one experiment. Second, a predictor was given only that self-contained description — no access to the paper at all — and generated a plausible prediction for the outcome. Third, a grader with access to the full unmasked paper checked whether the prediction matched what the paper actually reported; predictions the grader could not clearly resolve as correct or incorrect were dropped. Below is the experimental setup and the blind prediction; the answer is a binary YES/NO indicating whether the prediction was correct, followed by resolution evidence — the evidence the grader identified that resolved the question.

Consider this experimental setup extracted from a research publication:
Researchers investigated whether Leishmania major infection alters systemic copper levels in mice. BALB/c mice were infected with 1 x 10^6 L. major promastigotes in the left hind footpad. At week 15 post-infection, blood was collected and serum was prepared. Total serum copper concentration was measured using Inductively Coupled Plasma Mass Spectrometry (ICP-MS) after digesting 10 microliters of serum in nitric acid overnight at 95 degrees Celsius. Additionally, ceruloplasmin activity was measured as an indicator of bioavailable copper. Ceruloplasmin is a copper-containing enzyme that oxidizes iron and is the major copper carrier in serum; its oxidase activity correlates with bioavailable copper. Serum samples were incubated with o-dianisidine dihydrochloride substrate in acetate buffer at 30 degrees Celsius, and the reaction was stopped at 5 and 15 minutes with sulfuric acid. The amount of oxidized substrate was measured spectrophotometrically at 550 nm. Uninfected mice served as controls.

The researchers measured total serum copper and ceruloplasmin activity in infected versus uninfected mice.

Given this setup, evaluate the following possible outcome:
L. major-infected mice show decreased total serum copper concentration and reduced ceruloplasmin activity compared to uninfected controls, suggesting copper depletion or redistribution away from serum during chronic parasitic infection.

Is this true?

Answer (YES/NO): NO